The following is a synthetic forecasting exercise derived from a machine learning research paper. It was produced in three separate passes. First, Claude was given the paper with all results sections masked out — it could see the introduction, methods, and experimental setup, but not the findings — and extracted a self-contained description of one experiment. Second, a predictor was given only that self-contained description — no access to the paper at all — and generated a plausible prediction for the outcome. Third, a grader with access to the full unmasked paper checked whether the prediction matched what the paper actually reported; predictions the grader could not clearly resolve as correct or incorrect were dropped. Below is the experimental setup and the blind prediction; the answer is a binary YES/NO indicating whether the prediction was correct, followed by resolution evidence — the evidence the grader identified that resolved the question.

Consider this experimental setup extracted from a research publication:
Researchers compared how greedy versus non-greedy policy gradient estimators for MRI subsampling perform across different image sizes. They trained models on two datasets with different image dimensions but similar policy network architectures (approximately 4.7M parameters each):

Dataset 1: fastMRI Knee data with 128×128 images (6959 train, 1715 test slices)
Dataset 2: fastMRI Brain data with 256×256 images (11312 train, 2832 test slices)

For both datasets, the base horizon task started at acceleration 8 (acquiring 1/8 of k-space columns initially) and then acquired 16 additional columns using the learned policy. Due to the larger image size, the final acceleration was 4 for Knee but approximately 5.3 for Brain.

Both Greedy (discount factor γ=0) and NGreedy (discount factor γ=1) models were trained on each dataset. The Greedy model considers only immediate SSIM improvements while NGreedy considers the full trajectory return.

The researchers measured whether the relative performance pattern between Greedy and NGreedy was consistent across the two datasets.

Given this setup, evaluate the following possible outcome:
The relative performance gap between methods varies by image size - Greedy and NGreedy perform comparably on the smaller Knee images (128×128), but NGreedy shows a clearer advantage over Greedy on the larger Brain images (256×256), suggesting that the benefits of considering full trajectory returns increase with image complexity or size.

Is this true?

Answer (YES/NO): NO